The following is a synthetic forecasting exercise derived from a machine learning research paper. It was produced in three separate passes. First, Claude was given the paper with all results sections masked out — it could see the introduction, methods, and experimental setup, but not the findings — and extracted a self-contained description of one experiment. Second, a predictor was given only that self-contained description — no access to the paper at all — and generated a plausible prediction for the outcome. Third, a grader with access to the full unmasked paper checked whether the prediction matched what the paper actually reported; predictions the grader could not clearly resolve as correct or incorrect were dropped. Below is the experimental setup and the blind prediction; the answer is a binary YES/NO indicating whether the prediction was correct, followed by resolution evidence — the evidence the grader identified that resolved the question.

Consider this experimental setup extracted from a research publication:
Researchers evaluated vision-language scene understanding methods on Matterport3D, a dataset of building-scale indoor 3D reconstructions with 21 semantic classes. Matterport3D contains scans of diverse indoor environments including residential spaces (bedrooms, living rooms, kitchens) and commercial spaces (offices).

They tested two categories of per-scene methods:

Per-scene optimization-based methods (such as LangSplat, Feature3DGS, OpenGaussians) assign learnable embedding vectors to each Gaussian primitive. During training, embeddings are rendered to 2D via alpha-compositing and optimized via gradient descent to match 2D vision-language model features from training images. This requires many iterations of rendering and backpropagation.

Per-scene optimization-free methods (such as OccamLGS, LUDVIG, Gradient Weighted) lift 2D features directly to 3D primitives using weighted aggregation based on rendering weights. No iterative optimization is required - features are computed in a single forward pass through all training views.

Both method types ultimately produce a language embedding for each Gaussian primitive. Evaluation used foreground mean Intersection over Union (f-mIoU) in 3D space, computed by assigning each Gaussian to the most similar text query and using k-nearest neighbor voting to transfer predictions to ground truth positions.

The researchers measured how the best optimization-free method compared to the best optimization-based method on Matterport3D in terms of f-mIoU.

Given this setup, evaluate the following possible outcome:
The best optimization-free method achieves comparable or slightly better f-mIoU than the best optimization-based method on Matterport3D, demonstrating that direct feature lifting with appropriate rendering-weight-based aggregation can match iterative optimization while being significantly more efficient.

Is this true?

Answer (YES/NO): NO